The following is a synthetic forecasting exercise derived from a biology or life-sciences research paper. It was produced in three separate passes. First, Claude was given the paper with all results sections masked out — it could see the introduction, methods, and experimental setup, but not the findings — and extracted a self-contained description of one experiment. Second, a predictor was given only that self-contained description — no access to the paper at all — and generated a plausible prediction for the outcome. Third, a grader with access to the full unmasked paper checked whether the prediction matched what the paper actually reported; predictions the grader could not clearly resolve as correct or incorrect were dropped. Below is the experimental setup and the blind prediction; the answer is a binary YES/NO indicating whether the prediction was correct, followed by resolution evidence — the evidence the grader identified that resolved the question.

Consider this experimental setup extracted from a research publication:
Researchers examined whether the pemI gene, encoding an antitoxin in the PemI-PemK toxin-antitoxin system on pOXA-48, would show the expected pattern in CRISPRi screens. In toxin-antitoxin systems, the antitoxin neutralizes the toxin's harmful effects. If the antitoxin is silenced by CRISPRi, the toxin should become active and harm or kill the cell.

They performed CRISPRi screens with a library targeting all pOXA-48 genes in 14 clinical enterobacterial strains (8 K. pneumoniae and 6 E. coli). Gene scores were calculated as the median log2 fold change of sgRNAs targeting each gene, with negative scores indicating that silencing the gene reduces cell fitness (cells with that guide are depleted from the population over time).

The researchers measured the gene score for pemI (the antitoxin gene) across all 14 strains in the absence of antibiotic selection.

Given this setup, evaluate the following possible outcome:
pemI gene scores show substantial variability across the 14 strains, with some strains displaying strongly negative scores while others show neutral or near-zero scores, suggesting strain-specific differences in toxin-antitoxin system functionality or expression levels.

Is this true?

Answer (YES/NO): NO